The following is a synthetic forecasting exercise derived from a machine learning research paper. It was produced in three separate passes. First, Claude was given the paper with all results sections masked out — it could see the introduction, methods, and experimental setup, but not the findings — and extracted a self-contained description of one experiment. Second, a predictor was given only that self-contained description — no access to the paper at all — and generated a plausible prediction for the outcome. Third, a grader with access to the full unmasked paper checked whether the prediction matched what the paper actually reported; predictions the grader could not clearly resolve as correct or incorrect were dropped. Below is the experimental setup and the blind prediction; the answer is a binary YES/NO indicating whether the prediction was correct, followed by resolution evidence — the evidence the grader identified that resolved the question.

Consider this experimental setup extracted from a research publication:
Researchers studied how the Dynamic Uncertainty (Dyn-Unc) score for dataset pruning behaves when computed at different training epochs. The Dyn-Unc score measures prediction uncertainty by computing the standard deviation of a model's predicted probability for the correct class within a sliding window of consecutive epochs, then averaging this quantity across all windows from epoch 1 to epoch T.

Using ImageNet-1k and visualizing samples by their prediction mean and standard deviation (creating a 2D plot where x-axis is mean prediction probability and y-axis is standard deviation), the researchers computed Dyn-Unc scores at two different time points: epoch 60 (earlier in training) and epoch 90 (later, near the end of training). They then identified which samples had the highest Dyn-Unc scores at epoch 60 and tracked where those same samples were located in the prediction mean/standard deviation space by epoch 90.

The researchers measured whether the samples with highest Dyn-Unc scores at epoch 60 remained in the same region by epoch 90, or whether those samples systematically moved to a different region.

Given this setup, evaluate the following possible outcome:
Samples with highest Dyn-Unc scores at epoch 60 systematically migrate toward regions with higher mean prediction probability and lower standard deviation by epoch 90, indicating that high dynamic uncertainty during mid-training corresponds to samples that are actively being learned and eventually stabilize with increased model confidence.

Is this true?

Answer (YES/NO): YES